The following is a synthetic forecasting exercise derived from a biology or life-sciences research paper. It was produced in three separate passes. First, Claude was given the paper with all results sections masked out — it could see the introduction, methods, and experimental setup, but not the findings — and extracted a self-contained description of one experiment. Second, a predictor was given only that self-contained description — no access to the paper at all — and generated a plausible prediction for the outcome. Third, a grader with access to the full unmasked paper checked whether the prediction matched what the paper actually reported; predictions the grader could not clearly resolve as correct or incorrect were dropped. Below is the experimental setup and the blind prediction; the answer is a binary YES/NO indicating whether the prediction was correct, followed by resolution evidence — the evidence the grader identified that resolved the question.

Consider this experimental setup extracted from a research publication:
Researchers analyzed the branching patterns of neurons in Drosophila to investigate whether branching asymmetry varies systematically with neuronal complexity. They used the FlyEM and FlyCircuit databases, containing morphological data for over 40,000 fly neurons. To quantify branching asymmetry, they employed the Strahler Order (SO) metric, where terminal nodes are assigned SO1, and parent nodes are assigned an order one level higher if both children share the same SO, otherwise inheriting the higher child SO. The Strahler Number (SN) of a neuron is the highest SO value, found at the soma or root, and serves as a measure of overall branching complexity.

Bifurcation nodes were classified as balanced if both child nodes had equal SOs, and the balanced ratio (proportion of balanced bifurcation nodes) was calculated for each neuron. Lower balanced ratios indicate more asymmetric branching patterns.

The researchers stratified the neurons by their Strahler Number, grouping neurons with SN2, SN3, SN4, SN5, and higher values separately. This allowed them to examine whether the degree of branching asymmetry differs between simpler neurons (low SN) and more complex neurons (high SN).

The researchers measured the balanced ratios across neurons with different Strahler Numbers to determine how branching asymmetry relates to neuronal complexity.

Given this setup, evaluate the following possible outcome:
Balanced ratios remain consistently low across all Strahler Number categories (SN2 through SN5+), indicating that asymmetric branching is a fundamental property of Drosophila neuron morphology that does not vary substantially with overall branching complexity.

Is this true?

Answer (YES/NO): NO